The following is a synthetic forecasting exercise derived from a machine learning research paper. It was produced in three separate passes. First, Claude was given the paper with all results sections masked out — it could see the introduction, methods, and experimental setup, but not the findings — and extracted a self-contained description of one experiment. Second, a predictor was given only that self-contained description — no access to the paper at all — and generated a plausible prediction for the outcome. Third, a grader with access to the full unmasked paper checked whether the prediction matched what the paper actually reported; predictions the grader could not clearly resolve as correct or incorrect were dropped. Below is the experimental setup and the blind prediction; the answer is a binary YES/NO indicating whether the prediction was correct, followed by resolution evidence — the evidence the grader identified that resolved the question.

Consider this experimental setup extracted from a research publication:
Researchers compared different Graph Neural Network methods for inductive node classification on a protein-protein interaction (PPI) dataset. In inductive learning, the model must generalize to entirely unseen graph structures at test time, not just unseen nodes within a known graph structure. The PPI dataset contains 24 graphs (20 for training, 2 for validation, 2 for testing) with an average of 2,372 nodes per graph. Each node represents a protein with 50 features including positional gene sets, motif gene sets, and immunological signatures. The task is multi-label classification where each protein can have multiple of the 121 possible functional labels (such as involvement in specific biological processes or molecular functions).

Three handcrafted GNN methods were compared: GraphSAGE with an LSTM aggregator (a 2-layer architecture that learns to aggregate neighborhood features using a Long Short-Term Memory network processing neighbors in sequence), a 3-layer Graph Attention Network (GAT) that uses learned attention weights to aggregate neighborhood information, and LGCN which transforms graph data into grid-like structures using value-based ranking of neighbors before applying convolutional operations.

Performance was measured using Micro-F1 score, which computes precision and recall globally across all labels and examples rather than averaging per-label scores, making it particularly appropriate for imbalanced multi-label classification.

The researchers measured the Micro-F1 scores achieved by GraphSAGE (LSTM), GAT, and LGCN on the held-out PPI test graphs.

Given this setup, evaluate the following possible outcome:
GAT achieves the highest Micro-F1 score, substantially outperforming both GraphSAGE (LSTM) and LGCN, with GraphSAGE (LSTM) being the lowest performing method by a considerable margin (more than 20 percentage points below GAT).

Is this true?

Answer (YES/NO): YES